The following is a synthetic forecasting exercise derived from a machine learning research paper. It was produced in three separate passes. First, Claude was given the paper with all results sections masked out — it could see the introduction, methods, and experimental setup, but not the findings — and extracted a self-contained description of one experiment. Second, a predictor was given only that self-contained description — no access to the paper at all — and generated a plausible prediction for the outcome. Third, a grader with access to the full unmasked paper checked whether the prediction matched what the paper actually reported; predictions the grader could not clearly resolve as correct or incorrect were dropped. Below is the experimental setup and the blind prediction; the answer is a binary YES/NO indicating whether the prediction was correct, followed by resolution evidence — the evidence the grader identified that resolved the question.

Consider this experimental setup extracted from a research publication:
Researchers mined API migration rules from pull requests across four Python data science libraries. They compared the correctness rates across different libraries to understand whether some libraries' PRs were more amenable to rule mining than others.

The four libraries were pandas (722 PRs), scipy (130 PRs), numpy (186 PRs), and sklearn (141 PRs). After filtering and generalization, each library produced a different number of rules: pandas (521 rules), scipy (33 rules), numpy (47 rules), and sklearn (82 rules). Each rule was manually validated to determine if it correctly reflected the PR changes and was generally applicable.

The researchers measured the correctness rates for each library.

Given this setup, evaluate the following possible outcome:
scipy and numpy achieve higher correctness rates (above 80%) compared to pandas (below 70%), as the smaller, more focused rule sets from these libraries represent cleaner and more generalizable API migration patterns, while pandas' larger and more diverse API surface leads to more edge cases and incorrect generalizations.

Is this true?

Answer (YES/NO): NO